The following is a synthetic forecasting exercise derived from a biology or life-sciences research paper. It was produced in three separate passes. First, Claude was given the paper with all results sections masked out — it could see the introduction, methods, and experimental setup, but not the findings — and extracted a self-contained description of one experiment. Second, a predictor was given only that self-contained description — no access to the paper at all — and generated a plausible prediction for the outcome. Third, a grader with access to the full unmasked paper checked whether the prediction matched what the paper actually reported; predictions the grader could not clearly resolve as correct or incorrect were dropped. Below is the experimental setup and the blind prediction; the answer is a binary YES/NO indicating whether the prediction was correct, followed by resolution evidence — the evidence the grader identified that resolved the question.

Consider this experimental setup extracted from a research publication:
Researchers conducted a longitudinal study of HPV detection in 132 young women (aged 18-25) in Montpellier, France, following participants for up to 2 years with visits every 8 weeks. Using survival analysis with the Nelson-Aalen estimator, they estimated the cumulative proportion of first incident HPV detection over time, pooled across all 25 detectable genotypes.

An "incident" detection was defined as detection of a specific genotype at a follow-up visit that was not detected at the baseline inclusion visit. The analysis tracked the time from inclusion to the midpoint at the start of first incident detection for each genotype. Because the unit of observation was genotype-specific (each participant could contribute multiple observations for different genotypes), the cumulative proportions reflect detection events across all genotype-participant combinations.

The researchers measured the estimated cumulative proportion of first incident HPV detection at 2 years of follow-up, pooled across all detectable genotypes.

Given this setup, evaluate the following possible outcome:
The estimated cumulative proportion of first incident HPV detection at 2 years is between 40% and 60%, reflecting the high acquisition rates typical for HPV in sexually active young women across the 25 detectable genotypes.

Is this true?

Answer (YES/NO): NO